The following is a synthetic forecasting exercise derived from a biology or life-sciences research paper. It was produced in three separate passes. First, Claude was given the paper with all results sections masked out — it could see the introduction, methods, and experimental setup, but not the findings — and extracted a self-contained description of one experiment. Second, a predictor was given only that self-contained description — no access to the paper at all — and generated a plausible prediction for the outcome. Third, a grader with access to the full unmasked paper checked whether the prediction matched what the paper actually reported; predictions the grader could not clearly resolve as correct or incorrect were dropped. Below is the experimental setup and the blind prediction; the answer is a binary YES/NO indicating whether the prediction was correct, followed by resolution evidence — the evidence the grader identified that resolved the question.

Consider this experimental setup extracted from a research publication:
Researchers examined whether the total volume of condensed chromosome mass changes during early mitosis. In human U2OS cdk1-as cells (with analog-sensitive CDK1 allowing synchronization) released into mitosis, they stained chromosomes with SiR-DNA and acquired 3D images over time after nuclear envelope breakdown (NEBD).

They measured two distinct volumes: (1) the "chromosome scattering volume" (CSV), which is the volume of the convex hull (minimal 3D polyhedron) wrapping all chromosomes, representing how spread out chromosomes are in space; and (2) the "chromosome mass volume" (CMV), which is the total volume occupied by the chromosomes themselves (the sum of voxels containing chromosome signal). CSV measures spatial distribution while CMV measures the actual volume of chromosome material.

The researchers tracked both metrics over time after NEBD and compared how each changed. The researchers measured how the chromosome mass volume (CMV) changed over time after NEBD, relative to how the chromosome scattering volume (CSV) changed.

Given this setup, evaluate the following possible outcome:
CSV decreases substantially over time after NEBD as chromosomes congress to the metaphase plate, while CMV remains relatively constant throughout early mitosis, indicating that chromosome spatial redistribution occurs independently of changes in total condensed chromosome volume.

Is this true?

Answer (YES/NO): NO